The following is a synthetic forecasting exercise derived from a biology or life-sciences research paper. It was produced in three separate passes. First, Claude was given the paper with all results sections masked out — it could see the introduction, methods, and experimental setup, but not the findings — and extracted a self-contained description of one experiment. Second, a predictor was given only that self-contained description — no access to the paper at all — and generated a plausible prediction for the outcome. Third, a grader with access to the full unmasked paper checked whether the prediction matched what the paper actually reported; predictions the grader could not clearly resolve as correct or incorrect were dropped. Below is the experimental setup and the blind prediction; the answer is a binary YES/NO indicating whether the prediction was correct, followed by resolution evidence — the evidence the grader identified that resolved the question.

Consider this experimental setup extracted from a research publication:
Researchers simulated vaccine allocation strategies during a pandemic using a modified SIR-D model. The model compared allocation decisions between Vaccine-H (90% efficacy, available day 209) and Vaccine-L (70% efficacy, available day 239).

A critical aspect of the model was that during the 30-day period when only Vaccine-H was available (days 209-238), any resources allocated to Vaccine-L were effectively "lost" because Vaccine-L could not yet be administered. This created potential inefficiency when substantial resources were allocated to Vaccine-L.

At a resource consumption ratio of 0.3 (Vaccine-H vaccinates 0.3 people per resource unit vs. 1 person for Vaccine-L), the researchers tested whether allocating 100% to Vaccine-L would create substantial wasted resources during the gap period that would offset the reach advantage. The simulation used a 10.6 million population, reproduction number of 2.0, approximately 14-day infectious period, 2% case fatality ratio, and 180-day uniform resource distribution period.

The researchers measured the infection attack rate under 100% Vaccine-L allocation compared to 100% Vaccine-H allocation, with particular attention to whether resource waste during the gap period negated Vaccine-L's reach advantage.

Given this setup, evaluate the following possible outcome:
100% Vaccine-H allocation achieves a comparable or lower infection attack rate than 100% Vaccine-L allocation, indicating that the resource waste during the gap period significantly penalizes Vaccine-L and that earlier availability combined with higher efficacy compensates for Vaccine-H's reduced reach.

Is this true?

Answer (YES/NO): NO